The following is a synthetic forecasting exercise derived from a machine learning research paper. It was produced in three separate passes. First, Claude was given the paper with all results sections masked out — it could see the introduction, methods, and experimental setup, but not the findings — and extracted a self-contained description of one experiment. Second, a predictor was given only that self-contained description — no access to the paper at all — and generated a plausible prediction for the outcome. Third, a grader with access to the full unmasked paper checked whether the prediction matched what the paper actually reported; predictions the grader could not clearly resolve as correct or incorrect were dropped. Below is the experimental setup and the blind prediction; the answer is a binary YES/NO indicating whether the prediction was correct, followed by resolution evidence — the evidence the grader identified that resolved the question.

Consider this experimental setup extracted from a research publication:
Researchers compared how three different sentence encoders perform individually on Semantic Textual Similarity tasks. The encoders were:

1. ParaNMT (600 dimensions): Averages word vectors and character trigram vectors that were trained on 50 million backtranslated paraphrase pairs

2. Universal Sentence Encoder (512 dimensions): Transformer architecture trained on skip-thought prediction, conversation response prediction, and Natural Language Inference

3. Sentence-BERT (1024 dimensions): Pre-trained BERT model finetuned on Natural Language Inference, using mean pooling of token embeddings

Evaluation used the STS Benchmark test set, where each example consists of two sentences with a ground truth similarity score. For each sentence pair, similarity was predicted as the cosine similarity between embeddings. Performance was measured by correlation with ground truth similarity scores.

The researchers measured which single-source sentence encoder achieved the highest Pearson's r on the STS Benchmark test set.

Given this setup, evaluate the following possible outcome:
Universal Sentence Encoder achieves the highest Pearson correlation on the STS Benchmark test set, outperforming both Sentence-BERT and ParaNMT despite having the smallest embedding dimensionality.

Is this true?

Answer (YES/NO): NO